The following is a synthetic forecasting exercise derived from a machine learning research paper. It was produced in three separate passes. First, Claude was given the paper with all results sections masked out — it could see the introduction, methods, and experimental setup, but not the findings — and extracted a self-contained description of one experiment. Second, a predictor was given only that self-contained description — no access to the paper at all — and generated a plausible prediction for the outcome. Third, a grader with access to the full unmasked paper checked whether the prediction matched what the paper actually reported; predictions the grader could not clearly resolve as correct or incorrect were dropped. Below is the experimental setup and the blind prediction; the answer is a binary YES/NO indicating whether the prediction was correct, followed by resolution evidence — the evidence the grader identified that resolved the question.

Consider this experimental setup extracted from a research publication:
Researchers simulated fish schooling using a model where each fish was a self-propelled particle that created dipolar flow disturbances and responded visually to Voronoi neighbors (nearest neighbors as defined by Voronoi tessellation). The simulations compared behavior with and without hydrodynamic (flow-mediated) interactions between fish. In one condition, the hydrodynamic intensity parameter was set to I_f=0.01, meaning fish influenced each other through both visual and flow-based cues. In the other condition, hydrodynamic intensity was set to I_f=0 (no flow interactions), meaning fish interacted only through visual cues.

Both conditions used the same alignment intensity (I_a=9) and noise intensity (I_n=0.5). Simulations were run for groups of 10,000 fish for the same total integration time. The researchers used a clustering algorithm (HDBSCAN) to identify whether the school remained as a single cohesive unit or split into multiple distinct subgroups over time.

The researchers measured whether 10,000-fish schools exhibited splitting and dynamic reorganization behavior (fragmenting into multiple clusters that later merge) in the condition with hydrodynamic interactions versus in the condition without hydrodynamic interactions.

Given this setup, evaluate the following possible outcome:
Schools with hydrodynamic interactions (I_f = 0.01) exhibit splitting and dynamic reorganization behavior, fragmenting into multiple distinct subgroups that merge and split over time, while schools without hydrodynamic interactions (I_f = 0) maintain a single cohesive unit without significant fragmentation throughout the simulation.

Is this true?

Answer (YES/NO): YES